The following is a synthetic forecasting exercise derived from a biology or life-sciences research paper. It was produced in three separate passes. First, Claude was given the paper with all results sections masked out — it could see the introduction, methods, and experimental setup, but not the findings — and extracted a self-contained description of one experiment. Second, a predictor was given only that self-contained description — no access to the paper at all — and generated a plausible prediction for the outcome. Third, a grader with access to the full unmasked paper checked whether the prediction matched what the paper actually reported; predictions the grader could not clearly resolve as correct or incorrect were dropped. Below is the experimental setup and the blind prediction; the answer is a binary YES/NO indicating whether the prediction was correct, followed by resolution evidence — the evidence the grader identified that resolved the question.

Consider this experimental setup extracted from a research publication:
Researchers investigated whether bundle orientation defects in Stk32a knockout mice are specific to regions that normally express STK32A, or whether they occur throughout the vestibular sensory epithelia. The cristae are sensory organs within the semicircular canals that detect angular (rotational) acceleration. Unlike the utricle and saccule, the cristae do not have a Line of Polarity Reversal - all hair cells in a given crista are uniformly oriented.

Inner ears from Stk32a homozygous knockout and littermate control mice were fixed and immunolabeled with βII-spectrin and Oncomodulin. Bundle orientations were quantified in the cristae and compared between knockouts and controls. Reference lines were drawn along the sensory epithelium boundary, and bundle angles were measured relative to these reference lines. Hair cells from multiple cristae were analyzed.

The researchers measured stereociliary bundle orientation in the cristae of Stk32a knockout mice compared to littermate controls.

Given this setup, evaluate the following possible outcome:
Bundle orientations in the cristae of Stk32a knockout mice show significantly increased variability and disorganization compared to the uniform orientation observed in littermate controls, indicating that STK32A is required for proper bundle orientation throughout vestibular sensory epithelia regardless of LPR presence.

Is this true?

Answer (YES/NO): YES